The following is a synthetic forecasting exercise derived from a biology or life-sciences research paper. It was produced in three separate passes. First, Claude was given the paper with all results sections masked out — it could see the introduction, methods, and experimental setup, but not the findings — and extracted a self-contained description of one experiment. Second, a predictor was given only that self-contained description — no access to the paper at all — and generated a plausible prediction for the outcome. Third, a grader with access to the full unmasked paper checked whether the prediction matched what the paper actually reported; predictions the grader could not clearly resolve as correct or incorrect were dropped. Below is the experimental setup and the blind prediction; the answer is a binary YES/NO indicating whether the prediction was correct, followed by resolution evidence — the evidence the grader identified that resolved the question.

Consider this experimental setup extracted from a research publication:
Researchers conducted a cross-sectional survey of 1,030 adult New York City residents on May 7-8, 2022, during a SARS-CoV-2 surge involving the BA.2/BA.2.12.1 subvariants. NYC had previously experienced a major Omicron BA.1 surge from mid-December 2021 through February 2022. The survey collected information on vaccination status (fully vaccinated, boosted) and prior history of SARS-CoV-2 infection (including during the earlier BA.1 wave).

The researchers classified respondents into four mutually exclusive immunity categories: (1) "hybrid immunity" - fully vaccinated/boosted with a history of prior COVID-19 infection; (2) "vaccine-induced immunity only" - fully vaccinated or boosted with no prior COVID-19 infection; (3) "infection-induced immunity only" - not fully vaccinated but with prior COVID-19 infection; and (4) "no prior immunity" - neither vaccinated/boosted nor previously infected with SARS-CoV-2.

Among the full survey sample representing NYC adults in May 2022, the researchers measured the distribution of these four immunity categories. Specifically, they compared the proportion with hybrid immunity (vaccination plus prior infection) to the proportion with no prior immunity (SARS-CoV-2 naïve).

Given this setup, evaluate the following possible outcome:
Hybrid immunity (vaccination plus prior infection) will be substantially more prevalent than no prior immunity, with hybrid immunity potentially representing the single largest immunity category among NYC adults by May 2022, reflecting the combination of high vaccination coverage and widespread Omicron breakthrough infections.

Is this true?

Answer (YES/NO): YES